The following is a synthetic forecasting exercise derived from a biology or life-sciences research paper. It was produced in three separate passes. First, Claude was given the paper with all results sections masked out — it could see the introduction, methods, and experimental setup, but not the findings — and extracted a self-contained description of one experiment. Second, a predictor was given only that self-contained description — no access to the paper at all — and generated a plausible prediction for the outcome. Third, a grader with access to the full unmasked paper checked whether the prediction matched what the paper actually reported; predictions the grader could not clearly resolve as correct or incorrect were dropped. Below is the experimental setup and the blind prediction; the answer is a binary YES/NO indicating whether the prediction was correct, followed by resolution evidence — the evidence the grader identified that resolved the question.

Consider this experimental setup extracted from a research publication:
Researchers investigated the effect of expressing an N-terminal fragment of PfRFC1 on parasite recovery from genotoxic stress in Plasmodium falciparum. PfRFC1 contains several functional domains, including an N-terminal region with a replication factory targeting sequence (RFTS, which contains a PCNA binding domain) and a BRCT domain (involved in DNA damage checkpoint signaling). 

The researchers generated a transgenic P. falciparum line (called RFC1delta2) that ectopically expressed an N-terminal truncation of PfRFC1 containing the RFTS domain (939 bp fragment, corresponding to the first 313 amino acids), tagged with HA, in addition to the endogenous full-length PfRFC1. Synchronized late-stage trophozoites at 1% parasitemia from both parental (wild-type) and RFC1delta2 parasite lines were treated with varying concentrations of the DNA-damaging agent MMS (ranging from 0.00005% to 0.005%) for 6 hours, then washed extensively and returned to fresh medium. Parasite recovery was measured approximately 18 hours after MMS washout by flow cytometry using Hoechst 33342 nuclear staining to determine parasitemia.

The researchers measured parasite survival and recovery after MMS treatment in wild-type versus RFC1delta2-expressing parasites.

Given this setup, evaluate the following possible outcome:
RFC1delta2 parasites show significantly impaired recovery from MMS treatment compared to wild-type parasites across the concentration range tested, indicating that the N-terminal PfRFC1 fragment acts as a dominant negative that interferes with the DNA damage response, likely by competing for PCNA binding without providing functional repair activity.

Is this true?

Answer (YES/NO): NO